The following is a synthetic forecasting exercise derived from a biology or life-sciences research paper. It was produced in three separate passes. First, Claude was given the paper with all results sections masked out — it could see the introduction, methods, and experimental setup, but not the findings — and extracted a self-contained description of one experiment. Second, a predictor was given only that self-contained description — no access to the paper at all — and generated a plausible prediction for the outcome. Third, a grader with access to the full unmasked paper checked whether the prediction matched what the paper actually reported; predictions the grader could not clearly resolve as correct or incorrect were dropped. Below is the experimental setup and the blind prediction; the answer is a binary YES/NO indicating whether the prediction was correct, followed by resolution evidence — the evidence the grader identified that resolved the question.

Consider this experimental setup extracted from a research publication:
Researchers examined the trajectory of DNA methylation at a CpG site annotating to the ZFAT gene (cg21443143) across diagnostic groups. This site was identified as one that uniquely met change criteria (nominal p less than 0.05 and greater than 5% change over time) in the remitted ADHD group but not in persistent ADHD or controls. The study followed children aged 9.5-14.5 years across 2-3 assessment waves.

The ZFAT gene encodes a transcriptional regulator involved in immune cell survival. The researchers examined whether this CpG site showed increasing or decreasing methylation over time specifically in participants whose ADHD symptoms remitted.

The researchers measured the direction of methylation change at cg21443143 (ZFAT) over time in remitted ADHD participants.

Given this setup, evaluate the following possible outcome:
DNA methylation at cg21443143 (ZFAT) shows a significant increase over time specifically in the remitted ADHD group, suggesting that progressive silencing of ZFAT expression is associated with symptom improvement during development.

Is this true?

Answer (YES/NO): NO